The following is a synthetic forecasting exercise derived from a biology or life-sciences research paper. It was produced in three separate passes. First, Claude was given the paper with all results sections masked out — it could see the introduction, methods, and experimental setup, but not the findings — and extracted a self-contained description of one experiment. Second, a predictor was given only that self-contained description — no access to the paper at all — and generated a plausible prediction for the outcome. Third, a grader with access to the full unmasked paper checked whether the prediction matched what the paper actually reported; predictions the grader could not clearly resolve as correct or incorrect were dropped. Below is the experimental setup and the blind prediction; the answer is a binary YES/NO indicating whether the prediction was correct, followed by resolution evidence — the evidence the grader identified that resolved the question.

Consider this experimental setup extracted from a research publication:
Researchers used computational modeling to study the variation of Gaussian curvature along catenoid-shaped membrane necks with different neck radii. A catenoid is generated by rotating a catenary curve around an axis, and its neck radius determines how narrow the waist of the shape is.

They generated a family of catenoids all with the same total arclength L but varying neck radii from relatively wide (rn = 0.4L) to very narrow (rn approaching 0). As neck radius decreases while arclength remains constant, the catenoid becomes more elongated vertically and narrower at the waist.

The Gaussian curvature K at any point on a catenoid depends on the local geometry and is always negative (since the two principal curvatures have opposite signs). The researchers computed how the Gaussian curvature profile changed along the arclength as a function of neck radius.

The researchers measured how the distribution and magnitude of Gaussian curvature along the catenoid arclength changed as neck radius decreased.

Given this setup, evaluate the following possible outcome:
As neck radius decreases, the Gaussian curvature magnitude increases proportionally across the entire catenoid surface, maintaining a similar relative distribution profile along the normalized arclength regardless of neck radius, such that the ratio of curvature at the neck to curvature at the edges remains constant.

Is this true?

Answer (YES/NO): NO